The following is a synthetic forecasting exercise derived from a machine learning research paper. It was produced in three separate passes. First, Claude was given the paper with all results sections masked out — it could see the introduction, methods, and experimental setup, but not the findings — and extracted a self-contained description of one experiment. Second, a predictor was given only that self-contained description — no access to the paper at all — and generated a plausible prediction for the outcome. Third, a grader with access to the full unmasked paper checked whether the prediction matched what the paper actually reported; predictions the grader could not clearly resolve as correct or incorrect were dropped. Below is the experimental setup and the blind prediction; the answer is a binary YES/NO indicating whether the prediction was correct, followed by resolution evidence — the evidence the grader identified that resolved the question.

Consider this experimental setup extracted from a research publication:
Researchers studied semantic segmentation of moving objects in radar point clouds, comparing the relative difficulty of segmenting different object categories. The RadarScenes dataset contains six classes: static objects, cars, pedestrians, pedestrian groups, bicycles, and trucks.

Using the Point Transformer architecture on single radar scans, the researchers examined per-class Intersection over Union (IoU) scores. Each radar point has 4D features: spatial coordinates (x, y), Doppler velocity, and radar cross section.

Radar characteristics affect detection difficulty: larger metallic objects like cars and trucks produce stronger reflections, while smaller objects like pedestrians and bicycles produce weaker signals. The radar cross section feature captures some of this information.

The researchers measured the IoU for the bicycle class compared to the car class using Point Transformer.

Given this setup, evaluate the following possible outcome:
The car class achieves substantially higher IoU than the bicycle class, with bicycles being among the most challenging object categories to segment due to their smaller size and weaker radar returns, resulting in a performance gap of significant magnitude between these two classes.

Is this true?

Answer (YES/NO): NO